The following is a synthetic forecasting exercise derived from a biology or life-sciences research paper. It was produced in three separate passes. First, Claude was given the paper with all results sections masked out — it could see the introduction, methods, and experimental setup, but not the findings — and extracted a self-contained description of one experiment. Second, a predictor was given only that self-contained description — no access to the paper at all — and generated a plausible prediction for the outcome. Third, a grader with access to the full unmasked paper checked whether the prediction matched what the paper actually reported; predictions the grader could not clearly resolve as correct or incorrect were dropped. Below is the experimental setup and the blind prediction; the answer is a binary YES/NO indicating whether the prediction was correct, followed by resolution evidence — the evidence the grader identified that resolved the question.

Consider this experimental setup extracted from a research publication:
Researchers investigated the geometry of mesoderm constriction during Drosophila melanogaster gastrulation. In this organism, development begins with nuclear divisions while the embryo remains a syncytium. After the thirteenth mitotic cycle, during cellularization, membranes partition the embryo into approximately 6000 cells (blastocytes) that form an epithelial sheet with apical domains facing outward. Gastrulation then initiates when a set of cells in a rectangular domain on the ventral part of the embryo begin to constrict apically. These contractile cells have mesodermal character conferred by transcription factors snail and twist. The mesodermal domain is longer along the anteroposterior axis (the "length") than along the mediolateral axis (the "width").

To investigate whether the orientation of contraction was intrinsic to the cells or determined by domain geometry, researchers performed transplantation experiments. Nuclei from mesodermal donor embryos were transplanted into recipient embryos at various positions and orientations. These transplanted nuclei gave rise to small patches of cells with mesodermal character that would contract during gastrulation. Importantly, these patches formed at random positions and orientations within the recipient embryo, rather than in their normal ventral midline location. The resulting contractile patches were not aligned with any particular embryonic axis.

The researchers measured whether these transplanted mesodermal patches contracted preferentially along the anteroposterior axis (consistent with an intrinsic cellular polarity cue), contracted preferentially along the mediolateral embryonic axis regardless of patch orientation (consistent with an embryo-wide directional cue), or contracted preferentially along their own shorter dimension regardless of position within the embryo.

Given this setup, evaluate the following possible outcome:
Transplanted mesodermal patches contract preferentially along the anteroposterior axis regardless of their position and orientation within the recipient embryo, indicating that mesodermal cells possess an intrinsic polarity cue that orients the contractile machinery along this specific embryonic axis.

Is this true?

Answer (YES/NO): NO